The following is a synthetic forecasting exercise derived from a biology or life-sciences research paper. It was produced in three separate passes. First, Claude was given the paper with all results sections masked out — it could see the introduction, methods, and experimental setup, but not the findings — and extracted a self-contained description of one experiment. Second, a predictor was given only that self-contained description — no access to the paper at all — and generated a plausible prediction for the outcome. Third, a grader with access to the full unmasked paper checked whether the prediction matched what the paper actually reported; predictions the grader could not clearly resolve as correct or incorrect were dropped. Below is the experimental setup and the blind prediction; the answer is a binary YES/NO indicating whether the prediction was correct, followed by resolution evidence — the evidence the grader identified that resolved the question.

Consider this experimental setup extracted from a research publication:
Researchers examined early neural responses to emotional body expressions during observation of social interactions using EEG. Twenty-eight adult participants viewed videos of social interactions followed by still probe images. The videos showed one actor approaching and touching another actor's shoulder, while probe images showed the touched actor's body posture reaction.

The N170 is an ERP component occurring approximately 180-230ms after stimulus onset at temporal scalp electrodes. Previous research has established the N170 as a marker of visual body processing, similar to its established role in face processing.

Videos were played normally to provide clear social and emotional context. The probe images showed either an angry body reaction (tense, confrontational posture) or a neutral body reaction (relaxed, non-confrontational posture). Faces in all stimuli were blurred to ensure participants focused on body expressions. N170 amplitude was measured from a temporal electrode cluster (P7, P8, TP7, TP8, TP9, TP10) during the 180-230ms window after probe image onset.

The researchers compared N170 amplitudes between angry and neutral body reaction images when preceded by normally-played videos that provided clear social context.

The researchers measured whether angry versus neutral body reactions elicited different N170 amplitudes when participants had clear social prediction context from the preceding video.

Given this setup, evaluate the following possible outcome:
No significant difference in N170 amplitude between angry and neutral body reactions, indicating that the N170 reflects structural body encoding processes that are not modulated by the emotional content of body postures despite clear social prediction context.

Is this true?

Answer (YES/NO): NO